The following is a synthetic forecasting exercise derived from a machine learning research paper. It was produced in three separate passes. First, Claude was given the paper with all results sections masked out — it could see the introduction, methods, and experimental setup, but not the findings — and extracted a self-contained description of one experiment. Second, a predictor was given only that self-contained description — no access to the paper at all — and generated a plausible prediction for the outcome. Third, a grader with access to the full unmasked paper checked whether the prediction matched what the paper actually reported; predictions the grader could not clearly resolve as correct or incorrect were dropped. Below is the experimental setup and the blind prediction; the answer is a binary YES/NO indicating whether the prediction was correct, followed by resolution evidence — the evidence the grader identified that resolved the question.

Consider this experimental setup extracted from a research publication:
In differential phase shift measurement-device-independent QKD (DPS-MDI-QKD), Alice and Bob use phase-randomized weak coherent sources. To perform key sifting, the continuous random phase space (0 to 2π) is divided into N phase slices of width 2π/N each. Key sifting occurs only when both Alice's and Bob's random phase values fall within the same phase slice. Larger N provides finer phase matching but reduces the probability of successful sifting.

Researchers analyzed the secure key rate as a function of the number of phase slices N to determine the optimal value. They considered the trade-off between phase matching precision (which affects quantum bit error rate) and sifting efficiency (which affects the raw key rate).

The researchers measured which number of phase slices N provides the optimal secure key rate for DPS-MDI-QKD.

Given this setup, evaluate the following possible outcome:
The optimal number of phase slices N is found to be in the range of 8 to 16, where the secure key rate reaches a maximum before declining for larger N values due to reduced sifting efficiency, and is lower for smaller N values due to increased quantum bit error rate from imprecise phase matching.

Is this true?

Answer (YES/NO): YES